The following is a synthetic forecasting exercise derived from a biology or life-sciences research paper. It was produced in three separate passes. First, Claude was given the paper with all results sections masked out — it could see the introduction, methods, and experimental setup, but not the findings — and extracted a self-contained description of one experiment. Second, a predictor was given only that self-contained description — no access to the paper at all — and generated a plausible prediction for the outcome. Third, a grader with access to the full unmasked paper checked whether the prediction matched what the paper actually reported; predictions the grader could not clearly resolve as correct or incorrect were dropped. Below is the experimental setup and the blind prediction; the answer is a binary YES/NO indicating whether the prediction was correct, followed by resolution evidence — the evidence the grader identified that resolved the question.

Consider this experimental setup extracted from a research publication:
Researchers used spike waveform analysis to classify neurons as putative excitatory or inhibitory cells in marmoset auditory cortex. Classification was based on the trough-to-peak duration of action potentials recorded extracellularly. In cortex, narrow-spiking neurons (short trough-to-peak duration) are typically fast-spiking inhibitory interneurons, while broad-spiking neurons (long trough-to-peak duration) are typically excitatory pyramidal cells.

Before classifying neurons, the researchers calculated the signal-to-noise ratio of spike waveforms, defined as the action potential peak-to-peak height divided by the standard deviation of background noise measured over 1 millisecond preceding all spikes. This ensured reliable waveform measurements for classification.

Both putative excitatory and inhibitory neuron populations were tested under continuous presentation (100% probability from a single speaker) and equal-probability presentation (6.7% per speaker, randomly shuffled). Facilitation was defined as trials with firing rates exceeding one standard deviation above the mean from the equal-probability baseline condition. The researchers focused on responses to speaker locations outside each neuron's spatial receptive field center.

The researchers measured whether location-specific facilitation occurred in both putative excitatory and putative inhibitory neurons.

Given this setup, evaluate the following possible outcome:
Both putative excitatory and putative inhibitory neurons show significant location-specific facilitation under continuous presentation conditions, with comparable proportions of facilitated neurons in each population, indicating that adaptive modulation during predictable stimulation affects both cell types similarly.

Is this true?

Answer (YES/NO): YES